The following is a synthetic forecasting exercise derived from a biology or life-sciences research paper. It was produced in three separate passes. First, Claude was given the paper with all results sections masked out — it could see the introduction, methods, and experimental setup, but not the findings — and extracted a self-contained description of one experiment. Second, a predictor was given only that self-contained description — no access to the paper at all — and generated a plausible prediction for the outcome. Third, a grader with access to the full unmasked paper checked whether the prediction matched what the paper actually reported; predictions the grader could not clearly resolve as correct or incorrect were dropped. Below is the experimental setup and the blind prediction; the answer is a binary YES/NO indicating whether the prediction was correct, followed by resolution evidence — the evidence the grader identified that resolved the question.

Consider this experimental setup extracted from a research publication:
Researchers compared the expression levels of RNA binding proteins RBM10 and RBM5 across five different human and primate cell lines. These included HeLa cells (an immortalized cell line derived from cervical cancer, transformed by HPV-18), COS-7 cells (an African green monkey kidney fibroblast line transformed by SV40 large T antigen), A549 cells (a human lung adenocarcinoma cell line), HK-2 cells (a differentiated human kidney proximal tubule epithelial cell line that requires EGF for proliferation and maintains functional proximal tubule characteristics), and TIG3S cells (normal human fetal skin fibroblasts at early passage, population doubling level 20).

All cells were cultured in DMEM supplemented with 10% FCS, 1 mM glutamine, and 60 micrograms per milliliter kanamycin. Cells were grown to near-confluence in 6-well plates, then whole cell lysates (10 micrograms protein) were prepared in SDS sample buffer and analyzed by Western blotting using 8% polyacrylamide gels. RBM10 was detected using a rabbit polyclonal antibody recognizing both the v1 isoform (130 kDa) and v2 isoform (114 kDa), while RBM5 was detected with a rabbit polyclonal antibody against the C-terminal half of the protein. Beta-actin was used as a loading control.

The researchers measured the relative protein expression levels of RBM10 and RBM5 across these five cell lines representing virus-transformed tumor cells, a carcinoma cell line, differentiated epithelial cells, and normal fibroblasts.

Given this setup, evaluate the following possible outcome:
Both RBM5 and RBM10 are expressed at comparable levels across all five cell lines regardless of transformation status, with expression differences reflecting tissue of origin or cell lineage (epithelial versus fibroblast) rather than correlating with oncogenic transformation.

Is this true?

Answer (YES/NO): NO